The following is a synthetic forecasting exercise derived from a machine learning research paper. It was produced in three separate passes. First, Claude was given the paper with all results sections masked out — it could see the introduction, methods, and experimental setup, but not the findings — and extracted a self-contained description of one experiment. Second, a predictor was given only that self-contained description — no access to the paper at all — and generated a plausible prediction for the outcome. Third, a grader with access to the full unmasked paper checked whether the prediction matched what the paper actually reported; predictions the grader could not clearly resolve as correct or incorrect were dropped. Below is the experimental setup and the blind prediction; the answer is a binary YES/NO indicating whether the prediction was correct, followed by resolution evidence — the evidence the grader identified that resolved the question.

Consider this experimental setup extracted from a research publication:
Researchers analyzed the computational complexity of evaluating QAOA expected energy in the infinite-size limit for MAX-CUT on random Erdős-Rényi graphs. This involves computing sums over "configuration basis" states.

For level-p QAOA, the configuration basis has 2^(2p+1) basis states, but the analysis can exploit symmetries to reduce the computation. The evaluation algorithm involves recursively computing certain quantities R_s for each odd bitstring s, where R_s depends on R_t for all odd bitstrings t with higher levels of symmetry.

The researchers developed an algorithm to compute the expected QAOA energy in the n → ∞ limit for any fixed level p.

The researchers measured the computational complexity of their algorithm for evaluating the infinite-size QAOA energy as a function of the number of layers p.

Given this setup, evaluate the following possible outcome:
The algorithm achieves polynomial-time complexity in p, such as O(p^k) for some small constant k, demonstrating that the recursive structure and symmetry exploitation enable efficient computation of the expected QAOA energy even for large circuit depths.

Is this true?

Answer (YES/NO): NO